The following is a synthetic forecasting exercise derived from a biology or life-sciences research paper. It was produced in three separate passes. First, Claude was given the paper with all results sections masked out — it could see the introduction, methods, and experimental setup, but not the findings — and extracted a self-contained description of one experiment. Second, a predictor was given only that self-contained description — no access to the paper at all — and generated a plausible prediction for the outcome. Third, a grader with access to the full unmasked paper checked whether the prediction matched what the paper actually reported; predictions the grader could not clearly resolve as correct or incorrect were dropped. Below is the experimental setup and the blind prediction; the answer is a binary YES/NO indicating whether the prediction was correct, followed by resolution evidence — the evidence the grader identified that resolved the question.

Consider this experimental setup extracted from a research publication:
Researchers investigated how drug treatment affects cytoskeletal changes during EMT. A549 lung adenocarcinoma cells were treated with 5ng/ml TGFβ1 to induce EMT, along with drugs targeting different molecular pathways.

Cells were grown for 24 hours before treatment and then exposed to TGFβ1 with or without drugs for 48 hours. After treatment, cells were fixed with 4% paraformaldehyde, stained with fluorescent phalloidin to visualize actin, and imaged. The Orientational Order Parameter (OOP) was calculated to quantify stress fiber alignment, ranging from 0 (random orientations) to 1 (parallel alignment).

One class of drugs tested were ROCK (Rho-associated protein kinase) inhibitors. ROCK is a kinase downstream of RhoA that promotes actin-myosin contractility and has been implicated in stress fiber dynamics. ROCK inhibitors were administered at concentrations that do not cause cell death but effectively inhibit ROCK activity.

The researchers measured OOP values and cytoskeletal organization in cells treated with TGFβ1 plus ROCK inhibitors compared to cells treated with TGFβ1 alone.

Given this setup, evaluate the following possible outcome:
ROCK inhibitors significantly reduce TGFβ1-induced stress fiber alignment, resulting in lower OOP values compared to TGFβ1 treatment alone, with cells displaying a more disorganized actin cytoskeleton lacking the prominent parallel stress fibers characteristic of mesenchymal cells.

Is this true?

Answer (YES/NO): NO